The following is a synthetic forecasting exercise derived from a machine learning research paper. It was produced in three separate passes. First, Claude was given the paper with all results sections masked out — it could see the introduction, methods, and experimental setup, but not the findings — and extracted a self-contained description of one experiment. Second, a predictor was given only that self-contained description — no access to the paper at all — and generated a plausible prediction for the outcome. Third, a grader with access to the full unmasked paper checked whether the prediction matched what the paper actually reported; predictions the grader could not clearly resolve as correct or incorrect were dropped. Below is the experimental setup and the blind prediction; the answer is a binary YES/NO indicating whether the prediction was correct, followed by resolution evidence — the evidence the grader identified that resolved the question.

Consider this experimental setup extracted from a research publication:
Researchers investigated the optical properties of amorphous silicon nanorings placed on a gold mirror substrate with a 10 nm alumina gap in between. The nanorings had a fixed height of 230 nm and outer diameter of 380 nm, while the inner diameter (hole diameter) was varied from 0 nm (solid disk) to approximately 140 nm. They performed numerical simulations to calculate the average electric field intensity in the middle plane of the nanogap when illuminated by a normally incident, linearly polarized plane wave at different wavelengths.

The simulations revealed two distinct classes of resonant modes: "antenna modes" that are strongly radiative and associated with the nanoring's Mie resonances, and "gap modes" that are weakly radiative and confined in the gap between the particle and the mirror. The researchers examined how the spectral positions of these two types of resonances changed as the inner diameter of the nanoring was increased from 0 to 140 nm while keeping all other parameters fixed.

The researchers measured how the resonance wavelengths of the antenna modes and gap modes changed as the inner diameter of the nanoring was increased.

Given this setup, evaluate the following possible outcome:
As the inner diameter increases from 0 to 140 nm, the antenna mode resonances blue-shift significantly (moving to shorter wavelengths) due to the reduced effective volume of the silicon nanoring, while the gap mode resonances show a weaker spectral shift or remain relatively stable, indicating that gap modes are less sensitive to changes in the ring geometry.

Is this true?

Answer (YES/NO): YES